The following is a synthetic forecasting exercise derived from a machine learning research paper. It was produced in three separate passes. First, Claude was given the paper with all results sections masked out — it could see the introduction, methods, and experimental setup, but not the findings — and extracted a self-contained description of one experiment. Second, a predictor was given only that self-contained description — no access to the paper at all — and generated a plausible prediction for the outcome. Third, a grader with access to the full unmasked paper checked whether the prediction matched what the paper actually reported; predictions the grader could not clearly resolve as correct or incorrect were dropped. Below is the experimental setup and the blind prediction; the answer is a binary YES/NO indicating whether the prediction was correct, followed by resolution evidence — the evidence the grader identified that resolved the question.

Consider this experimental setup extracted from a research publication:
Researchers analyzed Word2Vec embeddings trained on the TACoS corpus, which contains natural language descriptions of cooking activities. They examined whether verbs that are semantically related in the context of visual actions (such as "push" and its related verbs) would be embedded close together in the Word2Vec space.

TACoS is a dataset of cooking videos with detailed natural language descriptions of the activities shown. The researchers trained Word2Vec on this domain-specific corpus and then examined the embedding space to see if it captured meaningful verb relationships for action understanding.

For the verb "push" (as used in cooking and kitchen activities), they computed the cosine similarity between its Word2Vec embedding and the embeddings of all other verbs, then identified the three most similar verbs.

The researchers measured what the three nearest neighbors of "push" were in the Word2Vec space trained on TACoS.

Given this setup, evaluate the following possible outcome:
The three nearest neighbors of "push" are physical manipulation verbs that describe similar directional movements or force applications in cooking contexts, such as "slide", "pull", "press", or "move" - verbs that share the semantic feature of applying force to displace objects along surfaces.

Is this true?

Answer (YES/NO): NO